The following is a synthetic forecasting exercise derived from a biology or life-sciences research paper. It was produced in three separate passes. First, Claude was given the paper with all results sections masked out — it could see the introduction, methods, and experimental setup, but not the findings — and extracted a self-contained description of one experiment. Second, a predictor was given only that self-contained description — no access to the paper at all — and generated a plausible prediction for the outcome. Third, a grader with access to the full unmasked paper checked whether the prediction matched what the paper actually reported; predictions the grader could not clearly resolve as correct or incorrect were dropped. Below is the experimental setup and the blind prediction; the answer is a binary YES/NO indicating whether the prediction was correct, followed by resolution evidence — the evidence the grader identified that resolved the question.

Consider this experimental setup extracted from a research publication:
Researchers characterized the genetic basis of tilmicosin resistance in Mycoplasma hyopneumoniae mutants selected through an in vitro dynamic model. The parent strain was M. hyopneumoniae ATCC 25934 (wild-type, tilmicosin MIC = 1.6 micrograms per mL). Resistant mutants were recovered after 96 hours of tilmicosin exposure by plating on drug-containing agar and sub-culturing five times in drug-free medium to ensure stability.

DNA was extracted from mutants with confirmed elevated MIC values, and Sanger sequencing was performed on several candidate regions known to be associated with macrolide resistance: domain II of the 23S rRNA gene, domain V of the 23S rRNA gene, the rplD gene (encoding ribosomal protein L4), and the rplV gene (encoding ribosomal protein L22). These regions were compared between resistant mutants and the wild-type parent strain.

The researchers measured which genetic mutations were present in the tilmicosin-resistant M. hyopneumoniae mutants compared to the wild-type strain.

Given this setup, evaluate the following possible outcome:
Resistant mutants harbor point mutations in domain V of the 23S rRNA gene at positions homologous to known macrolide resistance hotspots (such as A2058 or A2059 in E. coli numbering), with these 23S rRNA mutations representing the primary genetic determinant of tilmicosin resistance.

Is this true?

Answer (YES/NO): YES